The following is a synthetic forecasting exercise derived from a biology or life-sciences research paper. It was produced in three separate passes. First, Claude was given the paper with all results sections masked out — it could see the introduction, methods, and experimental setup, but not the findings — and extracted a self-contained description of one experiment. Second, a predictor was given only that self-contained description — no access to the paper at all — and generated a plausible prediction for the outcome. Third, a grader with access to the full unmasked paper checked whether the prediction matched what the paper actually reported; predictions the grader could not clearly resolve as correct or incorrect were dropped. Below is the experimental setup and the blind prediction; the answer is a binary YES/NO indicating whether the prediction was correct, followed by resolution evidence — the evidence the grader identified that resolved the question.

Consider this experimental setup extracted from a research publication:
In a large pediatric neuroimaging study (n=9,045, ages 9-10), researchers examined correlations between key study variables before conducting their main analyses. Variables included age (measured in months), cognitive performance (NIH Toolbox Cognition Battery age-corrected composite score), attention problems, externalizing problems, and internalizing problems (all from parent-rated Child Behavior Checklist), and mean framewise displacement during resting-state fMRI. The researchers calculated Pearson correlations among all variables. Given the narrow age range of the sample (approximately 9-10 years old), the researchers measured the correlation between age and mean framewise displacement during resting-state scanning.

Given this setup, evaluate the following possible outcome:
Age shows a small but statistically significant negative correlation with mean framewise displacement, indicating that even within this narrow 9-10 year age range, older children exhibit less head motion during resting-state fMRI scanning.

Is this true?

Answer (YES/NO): YES